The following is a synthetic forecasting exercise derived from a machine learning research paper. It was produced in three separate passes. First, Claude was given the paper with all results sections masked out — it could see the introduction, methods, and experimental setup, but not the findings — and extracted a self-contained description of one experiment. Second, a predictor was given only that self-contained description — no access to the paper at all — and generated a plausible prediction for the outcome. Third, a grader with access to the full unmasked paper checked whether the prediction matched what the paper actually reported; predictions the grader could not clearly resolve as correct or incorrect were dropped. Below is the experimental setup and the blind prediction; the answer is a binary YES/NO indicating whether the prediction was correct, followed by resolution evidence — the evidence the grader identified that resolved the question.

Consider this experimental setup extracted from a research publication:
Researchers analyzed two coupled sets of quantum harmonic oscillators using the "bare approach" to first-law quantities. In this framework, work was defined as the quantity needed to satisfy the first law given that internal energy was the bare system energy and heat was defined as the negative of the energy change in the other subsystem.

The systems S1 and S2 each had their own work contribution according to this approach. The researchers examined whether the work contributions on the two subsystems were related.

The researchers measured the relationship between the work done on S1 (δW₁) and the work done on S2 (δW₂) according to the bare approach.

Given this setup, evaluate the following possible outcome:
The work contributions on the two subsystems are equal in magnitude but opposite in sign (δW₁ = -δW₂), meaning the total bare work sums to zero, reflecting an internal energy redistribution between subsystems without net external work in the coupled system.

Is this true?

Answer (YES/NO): NO